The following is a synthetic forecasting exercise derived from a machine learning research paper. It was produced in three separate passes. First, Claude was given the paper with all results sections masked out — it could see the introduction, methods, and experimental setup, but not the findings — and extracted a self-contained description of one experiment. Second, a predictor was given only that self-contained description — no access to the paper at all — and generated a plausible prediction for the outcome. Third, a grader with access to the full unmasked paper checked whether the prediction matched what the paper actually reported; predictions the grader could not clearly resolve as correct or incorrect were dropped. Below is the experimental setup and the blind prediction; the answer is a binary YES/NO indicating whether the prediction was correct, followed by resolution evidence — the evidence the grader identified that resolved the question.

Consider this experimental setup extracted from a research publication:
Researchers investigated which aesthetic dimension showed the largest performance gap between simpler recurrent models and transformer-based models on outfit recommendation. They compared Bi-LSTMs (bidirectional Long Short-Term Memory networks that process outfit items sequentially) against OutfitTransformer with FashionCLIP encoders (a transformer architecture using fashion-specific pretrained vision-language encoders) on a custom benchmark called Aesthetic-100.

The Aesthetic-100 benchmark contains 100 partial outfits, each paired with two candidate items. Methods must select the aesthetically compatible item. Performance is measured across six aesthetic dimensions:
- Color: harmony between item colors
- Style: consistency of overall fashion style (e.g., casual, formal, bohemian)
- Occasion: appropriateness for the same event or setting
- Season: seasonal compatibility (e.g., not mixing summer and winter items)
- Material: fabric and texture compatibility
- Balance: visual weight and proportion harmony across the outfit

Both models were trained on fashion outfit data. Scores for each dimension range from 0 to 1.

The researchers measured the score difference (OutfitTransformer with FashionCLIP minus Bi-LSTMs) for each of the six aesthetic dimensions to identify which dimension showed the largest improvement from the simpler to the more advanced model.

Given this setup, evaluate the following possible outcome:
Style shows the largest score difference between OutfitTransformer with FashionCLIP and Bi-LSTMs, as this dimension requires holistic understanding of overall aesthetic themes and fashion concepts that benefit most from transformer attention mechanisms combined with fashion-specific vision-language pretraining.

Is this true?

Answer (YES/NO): NO